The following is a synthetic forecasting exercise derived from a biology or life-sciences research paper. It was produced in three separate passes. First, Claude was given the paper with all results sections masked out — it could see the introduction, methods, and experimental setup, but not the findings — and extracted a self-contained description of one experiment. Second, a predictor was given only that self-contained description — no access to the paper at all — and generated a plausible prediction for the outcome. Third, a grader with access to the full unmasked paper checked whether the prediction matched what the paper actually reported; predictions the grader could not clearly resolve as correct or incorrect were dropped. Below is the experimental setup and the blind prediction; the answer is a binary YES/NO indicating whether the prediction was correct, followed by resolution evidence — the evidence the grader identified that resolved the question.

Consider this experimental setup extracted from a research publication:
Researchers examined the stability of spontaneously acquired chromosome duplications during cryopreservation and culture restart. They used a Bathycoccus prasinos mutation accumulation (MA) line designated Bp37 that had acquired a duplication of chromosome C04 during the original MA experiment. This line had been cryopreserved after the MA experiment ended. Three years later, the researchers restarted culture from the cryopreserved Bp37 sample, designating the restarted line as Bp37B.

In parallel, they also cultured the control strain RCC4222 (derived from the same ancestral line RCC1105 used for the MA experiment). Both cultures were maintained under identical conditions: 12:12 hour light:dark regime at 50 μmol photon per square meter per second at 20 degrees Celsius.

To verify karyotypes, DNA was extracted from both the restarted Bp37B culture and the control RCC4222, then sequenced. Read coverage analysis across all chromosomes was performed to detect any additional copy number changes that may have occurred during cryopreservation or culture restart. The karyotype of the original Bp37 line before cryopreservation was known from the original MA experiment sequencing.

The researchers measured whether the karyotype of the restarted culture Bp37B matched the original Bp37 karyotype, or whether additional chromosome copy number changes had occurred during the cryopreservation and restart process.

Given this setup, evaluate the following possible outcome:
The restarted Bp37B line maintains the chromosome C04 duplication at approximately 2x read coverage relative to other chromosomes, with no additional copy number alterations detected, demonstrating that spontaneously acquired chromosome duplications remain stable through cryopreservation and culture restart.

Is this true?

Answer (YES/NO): NO